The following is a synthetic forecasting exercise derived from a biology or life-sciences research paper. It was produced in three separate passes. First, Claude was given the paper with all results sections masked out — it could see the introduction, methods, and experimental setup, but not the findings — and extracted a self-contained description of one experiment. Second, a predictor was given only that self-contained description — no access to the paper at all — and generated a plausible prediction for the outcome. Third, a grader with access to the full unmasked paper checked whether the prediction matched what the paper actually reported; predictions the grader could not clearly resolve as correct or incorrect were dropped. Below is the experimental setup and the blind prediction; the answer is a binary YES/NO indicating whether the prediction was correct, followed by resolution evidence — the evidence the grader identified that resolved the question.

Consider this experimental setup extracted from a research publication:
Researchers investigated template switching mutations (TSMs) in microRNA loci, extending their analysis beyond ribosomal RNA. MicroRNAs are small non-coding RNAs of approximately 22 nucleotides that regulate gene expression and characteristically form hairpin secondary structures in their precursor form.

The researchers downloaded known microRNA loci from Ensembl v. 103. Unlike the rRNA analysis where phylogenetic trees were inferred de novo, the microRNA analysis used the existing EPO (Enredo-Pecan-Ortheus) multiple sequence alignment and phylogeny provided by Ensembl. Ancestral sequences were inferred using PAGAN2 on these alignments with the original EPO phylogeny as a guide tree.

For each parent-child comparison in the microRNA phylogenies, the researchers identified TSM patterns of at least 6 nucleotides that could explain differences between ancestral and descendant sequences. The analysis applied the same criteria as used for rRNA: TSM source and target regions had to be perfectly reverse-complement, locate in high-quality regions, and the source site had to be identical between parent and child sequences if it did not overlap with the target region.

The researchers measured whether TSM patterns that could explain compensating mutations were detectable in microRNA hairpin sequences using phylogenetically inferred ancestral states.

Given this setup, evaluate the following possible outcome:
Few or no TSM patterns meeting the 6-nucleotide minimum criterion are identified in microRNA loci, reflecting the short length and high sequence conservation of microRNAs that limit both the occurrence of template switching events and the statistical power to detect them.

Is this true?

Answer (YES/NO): NO